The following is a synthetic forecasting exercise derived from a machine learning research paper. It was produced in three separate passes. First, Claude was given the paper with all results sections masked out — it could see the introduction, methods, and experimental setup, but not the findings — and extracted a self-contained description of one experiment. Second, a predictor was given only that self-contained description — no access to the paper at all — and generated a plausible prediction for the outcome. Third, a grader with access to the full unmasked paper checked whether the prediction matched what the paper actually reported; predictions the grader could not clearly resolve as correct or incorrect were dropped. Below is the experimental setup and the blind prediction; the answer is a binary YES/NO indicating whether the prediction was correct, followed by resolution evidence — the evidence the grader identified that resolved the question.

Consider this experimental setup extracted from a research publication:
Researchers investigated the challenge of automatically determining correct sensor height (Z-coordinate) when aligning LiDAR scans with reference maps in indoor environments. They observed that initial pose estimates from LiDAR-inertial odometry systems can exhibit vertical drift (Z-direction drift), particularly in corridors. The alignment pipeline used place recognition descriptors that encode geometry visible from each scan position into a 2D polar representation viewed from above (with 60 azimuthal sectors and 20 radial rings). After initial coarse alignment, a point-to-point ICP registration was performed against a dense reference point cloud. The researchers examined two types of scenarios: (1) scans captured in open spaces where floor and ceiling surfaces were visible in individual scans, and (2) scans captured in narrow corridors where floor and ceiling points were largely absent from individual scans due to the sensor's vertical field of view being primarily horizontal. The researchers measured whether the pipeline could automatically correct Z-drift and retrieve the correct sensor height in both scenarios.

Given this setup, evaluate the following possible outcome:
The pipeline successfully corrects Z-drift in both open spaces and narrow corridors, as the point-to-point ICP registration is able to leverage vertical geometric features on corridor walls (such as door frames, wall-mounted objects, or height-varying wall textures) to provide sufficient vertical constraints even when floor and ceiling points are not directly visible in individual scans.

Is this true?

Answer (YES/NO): NO